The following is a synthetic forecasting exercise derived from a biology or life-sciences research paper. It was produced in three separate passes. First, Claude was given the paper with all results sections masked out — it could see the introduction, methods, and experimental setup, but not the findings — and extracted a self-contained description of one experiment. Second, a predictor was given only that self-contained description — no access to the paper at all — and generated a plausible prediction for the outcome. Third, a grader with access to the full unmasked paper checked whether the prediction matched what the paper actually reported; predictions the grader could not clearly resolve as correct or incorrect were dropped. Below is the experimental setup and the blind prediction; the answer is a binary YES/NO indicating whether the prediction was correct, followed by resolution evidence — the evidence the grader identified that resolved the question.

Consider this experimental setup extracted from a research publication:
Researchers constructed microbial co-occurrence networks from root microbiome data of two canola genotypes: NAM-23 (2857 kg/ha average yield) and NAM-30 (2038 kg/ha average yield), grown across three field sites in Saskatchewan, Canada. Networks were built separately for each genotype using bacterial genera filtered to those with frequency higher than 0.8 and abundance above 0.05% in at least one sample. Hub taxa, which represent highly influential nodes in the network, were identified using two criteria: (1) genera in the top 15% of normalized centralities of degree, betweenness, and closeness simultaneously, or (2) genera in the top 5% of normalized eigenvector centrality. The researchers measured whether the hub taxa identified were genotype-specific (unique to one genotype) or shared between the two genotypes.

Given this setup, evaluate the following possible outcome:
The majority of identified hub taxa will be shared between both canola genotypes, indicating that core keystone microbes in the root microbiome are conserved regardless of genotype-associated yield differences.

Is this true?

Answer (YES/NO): NO